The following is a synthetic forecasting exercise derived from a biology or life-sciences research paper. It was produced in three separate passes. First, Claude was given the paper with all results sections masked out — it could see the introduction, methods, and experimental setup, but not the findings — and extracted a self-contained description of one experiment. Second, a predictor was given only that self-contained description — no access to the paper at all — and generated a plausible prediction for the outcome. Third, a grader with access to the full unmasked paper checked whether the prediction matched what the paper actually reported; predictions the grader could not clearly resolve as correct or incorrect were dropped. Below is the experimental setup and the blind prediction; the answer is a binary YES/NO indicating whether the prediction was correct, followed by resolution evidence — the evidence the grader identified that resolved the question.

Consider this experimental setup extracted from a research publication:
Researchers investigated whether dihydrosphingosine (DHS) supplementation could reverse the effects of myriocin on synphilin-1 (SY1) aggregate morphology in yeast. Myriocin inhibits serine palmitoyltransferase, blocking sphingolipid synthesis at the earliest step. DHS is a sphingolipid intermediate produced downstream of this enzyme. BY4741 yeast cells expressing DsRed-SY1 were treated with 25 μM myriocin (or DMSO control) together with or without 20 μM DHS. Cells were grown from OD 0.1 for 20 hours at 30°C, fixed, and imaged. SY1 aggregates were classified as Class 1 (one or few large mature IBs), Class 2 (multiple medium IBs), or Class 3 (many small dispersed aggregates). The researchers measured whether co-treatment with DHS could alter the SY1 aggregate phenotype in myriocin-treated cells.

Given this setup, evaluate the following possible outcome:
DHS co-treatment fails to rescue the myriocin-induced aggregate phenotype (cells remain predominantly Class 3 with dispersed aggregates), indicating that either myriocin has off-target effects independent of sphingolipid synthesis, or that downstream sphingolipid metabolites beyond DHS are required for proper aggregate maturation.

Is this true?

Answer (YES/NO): NO